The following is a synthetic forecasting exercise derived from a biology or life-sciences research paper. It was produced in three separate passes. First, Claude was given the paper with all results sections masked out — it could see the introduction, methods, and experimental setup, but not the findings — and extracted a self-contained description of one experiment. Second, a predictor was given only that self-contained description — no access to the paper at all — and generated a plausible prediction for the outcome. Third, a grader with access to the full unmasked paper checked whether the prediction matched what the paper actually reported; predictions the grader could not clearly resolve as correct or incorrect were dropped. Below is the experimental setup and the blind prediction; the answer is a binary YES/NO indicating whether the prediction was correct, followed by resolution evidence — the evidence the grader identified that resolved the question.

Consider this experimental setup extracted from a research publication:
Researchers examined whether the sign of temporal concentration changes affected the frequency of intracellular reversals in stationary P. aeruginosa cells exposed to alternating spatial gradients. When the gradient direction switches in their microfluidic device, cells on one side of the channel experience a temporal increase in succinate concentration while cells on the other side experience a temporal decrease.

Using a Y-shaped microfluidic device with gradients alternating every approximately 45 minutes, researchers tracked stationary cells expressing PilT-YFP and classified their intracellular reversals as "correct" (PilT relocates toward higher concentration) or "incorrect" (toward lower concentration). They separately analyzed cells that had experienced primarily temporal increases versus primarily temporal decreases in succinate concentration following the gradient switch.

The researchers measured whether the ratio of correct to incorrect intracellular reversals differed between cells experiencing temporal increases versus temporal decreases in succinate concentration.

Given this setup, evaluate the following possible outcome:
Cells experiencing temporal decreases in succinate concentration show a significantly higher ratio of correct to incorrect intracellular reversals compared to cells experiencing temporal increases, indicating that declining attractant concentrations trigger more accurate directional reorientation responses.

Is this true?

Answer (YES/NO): YES